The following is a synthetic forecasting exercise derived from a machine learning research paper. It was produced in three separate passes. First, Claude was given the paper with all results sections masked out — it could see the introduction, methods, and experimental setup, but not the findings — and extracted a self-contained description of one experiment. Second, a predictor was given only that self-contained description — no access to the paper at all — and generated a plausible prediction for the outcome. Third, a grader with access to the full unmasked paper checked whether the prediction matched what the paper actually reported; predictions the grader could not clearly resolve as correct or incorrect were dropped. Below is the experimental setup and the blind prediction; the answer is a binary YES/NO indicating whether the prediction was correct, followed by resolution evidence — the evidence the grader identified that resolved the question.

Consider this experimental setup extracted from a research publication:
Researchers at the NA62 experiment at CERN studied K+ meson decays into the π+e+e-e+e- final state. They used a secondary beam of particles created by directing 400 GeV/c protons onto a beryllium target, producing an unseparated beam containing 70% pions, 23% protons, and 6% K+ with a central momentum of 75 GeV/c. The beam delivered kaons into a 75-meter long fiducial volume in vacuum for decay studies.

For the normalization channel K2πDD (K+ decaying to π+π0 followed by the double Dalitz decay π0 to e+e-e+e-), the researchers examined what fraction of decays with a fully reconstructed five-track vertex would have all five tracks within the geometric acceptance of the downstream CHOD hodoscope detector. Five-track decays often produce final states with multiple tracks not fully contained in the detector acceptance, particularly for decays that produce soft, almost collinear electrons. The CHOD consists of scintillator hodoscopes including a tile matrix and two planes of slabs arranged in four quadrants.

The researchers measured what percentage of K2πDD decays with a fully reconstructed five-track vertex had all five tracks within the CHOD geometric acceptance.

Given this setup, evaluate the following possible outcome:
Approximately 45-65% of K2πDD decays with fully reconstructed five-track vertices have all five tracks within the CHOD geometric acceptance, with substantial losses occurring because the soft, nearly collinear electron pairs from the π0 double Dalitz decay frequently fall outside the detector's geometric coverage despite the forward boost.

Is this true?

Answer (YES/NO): NO